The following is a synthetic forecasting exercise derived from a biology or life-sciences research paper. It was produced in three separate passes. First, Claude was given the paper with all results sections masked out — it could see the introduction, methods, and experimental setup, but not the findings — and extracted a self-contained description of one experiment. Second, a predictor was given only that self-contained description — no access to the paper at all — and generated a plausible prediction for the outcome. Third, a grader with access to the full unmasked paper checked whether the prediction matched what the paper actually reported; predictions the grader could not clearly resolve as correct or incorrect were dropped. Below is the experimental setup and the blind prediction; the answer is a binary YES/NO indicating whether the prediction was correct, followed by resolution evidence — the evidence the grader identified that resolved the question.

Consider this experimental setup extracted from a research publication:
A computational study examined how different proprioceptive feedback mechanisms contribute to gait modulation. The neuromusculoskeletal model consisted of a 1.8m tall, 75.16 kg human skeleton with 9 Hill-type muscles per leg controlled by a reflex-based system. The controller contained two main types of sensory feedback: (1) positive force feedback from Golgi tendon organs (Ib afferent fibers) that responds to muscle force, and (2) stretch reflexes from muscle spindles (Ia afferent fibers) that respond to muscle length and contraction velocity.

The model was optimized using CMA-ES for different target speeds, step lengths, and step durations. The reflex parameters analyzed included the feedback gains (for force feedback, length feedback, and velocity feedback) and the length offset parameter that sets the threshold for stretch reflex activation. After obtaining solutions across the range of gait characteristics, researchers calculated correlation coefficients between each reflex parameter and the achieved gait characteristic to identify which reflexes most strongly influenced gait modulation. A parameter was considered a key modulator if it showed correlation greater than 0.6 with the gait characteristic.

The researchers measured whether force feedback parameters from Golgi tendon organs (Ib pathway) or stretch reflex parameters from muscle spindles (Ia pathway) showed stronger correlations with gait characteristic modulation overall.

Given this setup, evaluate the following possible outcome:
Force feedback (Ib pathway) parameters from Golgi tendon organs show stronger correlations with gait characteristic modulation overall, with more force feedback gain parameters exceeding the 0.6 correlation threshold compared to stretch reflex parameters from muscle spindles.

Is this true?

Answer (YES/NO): NO